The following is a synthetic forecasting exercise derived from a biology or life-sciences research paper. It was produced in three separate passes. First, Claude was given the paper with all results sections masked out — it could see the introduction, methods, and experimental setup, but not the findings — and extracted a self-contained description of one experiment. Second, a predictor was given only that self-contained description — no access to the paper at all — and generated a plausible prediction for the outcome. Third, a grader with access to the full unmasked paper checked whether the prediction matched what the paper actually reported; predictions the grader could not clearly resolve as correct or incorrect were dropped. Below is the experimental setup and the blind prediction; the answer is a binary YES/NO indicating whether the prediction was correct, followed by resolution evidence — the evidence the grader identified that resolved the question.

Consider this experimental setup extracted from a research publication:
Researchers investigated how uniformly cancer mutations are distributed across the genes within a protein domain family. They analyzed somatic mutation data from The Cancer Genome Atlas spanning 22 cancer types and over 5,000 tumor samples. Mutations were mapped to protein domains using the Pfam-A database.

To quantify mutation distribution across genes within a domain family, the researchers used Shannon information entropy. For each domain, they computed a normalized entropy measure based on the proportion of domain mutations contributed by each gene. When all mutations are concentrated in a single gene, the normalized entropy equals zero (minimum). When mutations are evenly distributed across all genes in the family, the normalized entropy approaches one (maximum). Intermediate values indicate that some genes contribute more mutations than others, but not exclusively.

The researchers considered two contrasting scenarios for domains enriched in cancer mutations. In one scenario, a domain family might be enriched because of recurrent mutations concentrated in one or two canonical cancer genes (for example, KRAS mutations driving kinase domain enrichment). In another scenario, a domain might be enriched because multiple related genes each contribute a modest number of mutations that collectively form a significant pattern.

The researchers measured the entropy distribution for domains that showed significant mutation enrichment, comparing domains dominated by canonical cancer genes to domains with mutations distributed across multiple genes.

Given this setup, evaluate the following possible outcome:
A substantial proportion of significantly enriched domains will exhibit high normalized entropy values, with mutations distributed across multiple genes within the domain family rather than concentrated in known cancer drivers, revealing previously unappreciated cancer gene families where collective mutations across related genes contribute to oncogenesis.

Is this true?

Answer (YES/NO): YES